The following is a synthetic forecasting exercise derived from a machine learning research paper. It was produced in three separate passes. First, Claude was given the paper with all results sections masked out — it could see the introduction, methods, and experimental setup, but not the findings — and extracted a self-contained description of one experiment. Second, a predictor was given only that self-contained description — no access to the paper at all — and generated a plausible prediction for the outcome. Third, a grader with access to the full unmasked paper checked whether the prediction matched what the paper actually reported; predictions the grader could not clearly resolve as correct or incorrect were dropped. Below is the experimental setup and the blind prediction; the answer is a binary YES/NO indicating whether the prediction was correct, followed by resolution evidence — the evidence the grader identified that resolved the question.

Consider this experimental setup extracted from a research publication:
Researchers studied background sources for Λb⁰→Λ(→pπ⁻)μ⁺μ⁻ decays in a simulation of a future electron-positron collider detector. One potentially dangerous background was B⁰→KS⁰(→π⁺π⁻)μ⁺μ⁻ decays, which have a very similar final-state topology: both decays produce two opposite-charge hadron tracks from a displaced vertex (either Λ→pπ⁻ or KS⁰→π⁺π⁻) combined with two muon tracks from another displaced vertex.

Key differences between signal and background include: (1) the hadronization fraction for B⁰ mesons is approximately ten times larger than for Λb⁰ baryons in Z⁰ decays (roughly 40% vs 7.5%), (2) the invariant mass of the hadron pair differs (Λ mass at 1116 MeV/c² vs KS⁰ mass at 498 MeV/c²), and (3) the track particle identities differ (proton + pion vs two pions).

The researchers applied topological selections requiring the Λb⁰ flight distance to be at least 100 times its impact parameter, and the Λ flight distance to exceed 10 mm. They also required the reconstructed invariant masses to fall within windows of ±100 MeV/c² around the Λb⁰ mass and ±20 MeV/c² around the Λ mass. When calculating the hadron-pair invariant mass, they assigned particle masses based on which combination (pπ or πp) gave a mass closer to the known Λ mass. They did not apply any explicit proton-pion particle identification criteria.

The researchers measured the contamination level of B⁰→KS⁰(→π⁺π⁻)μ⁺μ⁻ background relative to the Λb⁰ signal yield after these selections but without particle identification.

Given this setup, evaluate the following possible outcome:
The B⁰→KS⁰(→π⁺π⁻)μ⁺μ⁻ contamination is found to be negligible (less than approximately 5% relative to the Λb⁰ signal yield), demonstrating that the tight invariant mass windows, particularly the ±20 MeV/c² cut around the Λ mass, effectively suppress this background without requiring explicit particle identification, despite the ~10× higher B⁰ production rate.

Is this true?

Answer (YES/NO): NO